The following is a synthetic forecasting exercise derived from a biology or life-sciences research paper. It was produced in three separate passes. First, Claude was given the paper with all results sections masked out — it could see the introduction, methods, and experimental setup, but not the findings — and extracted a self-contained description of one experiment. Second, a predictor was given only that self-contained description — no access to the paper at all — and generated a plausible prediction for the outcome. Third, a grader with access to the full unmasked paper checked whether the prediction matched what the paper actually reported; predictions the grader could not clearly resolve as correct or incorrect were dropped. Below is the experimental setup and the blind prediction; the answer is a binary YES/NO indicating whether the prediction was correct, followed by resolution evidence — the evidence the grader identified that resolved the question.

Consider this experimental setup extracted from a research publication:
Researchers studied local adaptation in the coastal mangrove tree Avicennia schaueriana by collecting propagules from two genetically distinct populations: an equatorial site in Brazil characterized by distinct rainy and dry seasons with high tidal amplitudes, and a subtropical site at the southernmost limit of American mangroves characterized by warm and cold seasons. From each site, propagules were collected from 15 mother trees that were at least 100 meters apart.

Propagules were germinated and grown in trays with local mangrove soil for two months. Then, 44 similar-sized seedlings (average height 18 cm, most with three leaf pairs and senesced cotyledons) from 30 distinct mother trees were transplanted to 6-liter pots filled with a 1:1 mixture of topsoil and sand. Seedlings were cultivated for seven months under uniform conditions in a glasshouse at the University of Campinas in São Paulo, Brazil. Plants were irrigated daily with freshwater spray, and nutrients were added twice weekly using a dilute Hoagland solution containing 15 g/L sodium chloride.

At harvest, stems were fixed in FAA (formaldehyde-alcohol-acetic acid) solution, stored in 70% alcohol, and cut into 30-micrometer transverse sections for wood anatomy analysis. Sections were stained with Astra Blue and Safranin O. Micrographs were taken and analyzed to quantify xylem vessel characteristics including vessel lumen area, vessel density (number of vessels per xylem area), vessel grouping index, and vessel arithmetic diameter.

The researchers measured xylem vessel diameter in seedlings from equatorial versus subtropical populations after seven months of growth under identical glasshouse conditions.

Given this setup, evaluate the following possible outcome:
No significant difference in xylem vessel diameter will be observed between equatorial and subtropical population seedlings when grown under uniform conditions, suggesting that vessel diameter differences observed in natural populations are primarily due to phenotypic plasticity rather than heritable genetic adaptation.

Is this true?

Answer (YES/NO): NO